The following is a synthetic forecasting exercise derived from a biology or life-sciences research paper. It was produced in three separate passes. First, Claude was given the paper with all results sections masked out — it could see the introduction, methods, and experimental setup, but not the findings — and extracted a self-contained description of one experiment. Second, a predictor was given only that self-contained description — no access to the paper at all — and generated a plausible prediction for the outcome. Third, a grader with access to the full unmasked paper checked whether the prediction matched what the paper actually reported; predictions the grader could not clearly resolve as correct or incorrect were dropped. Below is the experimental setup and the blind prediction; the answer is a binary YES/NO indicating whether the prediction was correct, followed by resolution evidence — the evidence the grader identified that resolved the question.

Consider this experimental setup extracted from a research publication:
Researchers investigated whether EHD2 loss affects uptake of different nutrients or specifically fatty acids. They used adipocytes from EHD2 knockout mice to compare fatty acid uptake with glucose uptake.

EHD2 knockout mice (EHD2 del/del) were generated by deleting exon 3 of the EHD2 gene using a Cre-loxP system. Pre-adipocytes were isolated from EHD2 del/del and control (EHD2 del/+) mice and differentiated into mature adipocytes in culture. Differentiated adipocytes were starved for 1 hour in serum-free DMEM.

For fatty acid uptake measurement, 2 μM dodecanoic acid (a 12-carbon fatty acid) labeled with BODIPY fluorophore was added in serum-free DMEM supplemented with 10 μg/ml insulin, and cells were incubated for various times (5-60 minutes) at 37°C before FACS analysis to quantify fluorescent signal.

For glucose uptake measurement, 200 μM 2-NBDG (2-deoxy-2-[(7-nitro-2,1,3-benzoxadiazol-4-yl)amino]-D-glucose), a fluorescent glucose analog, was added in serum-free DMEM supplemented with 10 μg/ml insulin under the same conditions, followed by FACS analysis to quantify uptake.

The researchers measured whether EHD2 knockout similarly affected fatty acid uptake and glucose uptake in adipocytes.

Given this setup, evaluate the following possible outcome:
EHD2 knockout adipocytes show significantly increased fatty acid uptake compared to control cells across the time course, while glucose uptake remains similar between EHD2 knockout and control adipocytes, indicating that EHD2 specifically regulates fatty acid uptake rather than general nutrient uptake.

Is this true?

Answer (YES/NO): YES